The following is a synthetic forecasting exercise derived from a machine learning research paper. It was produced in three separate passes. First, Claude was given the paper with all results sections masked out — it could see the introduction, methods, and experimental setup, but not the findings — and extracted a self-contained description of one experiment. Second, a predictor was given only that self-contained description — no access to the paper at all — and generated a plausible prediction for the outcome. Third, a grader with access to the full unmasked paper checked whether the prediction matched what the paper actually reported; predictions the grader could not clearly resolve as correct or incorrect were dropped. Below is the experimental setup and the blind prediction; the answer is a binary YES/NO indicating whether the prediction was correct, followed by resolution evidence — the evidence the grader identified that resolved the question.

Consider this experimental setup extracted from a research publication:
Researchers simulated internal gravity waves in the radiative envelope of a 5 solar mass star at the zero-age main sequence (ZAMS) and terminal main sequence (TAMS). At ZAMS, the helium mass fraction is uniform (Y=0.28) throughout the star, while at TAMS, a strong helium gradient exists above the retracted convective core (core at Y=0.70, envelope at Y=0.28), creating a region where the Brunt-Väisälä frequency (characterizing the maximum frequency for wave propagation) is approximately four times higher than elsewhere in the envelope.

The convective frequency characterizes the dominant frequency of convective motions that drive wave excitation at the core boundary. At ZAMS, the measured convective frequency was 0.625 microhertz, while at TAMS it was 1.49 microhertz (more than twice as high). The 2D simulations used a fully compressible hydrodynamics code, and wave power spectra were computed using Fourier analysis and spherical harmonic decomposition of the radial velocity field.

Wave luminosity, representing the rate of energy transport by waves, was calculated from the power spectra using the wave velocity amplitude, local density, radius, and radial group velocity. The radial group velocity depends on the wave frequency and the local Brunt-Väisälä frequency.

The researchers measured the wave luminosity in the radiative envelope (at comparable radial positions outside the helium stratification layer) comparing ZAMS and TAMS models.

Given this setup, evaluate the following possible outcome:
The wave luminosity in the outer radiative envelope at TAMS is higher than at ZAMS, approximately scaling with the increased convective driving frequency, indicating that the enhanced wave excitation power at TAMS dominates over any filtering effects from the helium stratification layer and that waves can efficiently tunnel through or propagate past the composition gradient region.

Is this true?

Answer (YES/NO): NO